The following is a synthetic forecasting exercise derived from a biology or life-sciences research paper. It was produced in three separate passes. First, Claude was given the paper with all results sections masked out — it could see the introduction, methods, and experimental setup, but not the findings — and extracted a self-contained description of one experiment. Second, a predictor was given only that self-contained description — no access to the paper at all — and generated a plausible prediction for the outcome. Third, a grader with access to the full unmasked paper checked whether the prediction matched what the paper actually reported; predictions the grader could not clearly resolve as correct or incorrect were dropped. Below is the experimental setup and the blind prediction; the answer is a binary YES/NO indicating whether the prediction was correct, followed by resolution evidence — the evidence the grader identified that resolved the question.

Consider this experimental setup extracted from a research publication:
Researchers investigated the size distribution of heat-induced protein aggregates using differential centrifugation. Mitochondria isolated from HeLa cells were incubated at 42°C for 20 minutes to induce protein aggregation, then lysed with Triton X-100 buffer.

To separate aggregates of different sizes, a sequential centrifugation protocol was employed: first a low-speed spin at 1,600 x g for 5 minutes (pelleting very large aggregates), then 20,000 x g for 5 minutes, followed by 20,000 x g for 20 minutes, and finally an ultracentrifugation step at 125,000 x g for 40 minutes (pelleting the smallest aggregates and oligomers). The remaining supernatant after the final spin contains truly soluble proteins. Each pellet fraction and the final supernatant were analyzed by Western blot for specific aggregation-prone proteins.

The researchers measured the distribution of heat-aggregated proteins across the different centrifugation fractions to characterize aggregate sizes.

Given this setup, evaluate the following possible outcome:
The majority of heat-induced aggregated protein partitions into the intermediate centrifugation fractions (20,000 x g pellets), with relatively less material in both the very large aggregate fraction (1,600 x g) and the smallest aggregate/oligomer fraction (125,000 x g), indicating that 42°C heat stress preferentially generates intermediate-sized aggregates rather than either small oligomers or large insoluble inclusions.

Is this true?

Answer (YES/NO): NO